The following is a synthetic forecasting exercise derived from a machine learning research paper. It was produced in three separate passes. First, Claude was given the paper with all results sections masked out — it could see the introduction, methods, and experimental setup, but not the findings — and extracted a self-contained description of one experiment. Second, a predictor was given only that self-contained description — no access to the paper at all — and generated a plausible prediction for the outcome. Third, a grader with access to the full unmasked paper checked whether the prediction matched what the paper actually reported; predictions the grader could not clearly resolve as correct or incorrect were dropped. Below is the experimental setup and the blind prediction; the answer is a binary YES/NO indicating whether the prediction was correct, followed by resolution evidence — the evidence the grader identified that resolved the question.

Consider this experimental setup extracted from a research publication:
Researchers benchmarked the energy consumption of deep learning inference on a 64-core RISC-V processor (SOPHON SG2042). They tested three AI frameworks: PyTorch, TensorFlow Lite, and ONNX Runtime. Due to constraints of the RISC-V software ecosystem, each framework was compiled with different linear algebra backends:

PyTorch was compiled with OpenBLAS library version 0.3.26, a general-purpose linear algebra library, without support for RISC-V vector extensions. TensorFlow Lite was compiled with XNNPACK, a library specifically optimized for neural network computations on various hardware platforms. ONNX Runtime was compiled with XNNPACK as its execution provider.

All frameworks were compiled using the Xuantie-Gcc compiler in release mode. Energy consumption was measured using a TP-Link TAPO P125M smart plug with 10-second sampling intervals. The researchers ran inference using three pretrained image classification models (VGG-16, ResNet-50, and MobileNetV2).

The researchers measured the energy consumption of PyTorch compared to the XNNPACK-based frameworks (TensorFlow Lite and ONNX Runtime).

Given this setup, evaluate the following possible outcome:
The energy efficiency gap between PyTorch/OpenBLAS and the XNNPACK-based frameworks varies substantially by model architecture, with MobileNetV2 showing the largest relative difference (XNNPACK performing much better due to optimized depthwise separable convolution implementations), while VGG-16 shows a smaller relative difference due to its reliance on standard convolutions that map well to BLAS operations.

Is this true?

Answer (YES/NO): YES